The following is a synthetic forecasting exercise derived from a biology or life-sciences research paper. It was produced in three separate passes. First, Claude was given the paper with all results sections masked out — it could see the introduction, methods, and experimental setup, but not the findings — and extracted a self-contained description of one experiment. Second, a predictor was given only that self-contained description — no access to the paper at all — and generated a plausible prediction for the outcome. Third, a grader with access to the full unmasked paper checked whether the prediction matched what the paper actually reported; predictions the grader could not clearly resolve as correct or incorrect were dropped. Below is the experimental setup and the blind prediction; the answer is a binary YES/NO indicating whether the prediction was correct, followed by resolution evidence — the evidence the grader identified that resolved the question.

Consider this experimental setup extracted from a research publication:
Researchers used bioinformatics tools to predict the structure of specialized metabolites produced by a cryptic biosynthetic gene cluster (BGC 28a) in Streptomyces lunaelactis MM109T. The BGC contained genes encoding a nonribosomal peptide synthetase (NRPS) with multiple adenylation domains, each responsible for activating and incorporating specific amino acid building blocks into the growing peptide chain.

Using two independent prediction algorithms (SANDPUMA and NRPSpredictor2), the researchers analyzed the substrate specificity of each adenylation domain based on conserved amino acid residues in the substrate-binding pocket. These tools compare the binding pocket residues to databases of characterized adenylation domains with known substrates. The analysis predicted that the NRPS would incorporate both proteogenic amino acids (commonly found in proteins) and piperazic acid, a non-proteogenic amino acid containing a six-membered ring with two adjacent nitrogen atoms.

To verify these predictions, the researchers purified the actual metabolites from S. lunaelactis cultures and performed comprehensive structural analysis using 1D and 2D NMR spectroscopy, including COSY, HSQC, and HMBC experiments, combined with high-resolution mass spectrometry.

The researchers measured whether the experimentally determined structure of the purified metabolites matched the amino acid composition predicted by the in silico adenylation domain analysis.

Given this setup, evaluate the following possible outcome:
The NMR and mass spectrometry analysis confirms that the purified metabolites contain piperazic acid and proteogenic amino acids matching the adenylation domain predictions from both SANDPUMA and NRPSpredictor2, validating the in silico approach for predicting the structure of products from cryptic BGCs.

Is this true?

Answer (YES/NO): YES